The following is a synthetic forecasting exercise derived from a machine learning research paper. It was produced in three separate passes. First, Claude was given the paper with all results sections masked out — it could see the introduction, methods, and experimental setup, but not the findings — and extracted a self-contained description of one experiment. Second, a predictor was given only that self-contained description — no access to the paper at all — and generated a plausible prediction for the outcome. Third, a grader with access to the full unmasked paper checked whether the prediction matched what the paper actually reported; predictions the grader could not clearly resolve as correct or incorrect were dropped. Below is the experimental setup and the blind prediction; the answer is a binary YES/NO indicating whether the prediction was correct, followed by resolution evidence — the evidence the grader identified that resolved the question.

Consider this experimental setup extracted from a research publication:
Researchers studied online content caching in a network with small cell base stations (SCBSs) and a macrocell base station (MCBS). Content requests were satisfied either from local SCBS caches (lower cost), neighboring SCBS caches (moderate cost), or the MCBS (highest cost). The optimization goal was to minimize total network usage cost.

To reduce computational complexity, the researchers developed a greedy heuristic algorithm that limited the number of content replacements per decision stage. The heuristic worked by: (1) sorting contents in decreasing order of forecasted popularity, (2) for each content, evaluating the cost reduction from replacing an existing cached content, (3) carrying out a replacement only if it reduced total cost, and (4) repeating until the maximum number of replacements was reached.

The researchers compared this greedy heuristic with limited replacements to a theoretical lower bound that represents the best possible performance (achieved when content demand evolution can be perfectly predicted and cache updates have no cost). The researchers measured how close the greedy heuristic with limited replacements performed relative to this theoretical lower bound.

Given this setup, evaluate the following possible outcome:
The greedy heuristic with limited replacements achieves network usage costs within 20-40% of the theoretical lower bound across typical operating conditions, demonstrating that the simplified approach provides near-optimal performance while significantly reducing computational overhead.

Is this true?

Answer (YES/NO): NO